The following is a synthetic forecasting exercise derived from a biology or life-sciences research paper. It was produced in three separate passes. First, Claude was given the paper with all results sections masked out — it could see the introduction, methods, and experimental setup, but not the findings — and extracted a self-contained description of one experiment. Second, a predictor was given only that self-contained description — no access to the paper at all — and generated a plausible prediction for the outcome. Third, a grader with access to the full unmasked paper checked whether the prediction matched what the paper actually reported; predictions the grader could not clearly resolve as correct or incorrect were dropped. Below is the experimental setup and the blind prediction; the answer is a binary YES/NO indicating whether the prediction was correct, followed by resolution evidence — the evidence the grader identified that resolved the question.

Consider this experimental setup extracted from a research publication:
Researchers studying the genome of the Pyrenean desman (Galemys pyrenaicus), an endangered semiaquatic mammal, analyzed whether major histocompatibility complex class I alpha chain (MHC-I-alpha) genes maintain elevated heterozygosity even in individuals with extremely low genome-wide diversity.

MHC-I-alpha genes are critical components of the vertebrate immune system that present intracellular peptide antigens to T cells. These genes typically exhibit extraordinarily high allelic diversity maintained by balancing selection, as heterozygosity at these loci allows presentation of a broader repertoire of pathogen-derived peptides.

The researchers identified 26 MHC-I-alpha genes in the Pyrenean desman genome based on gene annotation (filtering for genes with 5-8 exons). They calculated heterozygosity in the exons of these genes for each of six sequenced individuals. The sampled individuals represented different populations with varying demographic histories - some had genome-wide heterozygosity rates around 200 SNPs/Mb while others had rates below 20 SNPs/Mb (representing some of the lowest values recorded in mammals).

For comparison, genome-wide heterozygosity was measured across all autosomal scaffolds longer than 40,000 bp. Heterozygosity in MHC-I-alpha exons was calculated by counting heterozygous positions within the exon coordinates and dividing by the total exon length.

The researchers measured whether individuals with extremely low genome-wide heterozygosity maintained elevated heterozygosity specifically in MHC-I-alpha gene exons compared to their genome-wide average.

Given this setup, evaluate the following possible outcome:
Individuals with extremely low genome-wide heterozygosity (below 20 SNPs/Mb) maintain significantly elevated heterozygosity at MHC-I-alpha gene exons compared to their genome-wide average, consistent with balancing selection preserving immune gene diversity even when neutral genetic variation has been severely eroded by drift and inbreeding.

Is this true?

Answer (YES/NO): NO